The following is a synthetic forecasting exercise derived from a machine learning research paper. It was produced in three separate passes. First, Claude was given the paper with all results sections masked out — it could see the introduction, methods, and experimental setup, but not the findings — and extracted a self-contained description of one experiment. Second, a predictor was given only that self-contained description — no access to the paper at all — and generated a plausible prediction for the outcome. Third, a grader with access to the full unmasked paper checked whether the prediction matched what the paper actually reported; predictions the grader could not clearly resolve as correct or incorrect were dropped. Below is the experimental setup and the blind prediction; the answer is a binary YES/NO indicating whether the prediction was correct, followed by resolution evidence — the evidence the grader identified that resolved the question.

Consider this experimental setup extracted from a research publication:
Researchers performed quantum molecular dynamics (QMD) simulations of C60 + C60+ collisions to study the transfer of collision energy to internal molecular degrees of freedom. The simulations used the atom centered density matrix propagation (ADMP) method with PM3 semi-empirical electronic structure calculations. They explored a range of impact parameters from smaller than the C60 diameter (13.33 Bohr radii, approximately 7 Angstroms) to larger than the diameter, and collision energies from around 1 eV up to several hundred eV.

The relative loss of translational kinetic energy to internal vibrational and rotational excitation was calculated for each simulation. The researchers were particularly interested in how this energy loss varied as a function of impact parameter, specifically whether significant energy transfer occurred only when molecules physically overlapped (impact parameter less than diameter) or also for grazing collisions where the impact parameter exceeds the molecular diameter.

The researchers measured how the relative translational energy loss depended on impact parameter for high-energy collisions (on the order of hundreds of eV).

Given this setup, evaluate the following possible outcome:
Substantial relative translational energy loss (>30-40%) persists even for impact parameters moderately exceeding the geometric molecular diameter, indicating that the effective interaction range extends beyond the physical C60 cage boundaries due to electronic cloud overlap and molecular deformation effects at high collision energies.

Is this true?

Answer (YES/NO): NO